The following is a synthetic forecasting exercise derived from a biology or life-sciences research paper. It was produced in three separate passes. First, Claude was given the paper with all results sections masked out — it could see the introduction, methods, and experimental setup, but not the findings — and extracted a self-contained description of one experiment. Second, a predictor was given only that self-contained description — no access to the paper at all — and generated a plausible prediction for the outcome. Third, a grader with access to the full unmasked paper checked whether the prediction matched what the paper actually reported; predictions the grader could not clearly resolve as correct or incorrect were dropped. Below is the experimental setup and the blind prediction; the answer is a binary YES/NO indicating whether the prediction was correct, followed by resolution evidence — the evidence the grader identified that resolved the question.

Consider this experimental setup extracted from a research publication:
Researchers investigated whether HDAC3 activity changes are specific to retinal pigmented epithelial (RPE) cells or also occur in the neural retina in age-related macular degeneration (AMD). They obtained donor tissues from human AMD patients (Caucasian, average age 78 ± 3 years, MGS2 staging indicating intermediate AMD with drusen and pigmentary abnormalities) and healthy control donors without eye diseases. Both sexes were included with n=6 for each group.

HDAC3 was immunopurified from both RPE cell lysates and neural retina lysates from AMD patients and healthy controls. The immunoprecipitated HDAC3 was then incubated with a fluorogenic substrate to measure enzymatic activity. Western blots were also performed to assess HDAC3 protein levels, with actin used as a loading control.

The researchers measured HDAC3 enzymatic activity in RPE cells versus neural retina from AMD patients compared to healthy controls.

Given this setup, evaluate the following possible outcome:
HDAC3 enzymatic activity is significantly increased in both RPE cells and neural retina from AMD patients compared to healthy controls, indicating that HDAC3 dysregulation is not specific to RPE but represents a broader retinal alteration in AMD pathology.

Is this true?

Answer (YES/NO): NO